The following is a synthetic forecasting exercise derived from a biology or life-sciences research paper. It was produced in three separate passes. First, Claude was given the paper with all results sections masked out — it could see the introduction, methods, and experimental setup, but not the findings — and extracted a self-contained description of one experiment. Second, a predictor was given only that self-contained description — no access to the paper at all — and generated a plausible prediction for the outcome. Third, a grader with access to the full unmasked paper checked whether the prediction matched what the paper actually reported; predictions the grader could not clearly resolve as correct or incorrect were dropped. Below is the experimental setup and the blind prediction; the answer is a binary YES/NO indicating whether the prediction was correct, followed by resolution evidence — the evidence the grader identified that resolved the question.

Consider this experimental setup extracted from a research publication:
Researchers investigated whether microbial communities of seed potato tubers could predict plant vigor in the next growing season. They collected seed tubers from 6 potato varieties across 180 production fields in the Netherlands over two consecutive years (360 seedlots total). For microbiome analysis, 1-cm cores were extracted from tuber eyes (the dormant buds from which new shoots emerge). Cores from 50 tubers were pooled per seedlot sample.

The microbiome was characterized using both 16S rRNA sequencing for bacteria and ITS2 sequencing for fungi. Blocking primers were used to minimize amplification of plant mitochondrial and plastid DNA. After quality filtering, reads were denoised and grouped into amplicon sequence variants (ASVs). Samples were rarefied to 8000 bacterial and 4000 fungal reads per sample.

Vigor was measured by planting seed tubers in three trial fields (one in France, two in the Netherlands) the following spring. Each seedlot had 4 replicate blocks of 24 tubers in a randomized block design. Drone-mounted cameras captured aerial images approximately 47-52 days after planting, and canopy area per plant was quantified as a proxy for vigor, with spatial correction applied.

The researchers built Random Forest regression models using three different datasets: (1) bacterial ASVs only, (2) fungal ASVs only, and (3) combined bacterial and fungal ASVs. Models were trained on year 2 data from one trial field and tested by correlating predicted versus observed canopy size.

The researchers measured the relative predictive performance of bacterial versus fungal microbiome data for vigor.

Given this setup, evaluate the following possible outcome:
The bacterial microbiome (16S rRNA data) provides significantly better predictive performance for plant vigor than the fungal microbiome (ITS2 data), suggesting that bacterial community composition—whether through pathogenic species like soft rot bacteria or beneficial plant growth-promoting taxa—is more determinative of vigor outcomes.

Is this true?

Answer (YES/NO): NO